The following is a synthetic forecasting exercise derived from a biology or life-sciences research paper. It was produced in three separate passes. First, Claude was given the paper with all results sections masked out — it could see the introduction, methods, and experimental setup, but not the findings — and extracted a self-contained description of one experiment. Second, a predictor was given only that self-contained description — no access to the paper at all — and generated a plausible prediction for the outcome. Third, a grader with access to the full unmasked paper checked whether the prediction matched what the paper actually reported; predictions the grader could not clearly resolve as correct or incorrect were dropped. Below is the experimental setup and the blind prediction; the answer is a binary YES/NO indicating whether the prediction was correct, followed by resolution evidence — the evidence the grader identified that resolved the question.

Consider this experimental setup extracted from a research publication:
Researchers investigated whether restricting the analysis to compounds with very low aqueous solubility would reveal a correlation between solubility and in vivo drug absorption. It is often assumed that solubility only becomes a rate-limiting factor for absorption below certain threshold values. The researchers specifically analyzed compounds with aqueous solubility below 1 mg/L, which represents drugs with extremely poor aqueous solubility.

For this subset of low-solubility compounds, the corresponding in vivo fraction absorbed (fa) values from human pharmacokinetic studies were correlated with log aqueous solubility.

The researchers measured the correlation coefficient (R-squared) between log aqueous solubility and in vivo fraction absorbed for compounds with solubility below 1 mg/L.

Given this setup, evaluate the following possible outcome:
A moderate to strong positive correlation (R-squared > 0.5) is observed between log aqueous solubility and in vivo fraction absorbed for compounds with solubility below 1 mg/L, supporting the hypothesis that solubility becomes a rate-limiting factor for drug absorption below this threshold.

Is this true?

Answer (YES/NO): NO